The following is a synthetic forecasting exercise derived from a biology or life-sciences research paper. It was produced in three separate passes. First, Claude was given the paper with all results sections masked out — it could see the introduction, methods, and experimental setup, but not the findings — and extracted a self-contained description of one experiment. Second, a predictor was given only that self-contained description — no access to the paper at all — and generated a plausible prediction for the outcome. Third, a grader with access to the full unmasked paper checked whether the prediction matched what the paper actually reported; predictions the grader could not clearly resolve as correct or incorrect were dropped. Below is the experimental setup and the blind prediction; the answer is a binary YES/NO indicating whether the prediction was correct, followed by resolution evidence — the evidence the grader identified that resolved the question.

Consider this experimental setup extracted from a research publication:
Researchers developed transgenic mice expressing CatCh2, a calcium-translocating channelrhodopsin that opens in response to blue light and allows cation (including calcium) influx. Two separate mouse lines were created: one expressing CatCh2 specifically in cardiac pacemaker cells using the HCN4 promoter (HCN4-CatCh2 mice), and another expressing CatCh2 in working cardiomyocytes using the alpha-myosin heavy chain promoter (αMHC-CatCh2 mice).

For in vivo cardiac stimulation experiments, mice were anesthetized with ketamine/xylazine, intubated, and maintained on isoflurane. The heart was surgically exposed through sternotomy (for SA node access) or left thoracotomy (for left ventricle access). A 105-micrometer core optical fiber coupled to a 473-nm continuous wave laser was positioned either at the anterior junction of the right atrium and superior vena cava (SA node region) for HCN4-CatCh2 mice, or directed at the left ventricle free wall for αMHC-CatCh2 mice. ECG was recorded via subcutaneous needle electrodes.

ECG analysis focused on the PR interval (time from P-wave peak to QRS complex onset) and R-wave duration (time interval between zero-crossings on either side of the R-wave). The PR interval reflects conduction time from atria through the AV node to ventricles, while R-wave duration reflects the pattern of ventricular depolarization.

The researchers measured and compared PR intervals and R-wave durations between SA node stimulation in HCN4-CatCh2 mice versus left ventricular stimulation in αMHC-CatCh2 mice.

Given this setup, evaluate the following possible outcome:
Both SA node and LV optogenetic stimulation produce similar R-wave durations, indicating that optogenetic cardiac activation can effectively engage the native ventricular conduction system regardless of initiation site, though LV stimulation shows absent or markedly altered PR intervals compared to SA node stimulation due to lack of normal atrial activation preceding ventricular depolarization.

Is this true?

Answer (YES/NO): NO